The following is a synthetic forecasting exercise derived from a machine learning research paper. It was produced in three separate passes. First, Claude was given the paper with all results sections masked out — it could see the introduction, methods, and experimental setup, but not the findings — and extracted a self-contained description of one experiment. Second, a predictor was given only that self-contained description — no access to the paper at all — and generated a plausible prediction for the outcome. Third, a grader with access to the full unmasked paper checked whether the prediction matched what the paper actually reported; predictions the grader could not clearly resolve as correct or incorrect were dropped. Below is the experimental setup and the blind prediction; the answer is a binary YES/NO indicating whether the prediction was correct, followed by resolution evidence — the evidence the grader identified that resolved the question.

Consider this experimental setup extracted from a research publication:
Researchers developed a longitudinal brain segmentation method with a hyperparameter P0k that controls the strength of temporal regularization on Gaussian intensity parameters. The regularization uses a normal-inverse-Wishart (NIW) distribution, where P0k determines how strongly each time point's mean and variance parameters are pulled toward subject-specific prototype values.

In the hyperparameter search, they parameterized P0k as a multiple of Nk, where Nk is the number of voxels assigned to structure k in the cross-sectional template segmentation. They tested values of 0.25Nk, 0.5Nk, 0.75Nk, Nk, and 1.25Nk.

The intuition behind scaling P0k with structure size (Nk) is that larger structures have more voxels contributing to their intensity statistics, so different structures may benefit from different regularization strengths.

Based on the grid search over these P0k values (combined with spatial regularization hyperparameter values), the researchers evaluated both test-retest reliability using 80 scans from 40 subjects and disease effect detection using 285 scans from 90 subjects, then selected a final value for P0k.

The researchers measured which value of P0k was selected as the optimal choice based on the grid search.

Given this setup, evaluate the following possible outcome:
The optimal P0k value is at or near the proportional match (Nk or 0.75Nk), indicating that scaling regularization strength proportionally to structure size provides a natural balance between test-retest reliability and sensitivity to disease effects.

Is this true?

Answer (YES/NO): NO